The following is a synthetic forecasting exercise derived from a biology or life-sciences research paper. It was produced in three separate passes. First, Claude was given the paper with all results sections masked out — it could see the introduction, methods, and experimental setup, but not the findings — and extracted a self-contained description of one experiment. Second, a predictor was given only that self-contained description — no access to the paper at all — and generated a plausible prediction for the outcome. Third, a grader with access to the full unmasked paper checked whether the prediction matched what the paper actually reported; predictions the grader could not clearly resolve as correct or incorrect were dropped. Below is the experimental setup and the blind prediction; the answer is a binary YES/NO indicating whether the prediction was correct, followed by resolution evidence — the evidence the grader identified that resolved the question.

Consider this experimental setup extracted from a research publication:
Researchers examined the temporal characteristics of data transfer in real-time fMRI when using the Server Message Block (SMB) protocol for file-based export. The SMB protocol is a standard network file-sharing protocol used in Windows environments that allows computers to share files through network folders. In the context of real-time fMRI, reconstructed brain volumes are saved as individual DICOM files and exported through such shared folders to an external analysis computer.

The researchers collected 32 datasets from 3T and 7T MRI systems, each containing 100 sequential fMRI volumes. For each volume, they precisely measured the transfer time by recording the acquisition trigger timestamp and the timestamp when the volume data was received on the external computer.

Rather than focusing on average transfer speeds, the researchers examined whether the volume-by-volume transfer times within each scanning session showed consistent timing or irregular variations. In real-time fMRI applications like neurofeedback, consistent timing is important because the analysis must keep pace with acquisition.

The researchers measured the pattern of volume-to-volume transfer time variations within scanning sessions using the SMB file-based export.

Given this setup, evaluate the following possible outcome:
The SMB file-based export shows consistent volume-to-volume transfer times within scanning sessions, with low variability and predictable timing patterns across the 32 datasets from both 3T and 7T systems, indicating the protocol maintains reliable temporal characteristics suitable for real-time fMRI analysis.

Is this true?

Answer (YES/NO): NO